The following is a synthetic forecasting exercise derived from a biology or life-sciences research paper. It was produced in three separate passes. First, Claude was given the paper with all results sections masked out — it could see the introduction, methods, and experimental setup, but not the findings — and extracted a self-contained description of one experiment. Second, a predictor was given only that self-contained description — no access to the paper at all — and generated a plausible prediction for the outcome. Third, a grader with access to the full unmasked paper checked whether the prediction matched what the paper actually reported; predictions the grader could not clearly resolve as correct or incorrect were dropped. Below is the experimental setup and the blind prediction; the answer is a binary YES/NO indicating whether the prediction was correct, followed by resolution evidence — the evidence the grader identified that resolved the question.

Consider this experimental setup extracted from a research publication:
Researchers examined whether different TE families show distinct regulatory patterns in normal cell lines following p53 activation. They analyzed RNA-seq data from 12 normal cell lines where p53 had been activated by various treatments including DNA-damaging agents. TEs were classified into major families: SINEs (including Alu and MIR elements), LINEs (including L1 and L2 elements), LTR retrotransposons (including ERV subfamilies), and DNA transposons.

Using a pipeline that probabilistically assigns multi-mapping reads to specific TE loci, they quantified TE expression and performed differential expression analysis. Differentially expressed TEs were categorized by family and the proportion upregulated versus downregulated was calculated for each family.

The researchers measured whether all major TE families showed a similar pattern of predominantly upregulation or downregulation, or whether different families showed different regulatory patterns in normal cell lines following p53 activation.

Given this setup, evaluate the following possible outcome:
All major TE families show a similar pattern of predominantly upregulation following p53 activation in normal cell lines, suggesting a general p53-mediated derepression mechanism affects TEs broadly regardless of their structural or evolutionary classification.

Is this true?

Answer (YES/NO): YES